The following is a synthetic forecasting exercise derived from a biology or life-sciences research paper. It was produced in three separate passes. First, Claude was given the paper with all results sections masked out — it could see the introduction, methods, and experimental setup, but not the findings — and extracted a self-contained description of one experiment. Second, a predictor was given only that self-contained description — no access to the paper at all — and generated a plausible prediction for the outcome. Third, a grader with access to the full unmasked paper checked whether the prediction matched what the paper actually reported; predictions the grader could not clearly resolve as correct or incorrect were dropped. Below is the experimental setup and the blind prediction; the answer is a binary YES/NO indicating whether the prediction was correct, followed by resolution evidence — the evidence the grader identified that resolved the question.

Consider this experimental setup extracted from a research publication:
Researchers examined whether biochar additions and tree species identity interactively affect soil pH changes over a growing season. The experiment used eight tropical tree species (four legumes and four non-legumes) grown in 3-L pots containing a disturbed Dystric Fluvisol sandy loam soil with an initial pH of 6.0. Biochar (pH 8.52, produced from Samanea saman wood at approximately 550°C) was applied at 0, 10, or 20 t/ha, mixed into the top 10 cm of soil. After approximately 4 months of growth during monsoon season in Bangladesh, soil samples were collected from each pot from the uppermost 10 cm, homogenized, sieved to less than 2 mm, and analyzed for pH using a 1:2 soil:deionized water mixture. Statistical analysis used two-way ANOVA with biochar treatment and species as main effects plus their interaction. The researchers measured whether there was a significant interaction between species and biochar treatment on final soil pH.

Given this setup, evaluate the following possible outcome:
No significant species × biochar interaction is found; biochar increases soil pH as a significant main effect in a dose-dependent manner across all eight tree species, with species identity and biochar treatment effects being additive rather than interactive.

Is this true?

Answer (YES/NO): NO